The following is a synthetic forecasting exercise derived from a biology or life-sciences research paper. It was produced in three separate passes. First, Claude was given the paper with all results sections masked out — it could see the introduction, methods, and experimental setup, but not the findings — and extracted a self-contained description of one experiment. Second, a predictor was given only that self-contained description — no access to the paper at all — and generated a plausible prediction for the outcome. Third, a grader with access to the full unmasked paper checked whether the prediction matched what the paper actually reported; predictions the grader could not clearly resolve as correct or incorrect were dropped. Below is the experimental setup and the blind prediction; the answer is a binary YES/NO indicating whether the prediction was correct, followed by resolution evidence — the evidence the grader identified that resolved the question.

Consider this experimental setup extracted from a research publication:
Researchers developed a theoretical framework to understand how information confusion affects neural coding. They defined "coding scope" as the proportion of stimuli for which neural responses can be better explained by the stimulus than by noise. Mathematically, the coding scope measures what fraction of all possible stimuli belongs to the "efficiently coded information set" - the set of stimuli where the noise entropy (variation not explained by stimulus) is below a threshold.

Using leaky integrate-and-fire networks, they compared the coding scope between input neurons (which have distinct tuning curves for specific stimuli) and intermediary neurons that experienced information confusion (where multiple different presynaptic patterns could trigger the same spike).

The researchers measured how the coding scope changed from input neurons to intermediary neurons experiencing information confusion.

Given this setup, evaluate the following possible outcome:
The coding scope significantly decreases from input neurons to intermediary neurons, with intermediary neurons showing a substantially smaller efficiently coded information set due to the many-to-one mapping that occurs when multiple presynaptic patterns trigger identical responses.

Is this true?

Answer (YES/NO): NO